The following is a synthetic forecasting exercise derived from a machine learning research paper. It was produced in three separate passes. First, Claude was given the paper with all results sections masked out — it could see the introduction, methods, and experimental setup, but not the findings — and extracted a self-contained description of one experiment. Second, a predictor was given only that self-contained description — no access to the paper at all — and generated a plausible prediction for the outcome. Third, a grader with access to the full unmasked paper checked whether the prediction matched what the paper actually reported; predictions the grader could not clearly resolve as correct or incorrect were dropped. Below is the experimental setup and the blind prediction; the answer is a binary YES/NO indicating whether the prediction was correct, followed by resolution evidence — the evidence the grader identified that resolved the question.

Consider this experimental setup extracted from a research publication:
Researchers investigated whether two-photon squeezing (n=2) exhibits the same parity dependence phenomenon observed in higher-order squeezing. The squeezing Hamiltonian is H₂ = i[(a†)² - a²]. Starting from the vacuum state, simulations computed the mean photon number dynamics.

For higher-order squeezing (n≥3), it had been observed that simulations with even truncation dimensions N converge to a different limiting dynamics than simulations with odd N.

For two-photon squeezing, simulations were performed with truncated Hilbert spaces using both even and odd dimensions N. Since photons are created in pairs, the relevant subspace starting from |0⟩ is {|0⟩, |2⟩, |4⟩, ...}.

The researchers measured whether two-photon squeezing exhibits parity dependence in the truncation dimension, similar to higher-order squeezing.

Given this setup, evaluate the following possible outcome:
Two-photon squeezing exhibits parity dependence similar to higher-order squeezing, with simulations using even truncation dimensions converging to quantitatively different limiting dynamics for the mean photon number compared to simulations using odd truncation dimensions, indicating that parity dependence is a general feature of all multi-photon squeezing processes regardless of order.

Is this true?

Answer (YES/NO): NO